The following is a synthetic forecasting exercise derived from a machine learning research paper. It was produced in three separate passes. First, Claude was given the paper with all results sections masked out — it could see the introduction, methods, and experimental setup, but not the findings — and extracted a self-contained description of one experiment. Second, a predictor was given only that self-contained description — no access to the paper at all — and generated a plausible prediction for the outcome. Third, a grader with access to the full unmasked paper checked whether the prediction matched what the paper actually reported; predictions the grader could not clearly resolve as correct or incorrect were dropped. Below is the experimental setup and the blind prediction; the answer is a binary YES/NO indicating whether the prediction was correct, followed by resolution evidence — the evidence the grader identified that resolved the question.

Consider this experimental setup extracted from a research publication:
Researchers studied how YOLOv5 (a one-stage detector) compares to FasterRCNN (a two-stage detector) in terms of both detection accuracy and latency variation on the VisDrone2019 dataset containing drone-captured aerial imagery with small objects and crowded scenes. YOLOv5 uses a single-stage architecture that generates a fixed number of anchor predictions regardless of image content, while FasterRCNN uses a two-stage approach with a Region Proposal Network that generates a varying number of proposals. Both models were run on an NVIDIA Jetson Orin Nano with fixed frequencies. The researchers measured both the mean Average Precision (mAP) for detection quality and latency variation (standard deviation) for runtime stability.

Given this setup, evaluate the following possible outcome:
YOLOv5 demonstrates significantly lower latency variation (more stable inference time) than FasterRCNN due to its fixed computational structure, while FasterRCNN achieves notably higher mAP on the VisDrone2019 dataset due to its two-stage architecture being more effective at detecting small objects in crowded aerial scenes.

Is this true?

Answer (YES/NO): YES